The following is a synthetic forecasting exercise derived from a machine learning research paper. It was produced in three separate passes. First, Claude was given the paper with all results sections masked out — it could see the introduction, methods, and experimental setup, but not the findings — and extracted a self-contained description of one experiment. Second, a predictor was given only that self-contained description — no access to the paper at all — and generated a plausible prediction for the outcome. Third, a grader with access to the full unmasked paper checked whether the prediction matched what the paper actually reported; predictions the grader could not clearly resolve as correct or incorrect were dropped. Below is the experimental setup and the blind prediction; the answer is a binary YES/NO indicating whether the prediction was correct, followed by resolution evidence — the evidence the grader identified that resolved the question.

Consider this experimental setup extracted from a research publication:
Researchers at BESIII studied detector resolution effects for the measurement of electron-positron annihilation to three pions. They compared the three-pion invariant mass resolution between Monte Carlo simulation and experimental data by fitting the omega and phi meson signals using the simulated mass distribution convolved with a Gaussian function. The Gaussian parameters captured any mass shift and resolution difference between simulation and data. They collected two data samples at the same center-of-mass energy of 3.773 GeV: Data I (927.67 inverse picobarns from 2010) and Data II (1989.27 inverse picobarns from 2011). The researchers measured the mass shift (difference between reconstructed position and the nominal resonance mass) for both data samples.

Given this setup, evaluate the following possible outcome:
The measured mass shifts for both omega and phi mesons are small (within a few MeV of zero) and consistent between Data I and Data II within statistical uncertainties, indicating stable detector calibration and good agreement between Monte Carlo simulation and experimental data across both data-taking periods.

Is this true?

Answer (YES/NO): NO